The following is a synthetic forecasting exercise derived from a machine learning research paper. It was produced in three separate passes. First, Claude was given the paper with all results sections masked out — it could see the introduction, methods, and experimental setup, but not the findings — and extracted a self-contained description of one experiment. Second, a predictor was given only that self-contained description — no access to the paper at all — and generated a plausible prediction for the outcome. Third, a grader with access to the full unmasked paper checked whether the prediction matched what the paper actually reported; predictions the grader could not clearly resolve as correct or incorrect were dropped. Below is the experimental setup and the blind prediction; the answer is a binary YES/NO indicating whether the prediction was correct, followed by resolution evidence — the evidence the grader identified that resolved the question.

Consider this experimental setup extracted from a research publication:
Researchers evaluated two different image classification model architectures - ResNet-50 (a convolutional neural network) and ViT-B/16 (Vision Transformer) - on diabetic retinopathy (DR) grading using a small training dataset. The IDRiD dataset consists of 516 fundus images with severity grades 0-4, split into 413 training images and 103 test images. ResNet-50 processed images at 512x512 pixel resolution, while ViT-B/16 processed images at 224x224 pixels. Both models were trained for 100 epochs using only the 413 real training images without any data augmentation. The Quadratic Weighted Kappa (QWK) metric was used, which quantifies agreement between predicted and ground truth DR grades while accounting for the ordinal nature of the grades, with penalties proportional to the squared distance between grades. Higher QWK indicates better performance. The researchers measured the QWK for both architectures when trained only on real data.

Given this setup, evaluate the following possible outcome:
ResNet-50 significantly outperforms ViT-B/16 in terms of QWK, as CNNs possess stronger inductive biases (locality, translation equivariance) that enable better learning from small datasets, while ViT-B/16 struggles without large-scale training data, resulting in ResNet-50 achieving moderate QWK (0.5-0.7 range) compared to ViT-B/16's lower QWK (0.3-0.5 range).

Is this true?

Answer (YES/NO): YES